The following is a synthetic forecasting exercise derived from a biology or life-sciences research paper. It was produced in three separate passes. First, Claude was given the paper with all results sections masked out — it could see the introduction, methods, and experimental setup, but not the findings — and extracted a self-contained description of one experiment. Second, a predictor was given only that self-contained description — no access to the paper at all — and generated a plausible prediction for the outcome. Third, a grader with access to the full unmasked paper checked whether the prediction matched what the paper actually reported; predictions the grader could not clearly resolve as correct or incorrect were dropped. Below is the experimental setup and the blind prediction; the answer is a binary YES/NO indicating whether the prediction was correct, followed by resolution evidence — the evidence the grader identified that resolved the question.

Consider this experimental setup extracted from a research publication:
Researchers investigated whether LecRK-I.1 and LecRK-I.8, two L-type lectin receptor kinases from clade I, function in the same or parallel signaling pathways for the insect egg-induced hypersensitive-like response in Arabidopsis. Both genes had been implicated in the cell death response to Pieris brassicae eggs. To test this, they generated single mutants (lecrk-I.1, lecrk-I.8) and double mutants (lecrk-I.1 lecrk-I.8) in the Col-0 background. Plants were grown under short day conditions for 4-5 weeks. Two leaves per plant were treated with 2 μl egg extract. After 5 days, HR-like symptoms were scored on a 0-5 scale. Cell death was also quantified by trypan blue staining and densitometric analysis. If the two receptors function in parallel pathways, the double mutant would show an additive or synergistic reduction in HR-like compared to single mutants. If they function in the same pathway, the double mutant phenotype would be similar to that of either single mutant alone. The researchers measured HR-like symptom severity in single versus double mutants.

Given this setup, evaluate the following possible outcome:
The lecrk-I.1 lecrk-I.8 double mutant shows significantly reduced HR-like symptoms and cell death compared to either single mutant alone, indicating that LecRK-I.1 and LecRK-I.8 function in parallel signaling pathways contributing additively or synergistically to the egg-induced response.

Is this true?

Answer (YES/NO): NO